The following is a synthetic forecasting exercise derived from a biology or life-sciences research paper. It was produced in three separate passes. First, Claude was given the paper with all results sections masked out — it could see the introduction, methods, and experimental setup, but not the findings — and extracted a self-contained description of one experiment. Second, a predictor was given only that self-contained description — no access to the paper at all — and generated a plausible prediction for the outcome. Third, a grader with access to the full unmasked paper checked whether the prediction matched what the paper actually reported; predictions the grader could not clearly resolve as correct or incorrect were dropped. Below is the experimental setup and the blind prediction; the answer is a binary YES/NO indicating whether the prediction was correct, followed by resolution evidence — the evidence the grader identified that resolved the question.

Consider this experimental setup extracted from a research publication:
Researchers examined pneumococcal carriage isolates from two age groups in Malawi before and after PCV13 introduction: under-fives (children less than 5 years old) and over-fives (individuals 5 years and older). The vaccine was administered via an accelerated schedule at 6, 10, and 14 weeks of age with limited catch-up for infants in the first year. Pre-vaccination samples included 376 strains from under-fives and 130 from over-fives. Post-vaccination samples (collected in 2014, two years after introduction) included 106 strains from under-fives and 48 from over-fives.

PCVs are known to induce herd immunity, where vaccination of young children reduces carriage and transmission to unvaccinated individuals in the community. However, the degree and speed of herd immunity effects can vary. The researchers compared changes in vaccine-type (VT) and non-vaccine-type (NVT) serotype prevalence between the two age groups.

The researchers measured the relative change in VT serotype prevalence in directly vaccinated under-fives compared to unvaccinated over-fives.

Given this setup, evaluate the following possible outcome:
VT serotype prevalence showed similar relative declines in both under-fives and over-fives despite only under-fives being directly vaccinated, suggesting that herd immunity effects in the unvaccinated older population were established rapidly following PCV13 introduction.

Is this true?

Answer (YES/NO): NO